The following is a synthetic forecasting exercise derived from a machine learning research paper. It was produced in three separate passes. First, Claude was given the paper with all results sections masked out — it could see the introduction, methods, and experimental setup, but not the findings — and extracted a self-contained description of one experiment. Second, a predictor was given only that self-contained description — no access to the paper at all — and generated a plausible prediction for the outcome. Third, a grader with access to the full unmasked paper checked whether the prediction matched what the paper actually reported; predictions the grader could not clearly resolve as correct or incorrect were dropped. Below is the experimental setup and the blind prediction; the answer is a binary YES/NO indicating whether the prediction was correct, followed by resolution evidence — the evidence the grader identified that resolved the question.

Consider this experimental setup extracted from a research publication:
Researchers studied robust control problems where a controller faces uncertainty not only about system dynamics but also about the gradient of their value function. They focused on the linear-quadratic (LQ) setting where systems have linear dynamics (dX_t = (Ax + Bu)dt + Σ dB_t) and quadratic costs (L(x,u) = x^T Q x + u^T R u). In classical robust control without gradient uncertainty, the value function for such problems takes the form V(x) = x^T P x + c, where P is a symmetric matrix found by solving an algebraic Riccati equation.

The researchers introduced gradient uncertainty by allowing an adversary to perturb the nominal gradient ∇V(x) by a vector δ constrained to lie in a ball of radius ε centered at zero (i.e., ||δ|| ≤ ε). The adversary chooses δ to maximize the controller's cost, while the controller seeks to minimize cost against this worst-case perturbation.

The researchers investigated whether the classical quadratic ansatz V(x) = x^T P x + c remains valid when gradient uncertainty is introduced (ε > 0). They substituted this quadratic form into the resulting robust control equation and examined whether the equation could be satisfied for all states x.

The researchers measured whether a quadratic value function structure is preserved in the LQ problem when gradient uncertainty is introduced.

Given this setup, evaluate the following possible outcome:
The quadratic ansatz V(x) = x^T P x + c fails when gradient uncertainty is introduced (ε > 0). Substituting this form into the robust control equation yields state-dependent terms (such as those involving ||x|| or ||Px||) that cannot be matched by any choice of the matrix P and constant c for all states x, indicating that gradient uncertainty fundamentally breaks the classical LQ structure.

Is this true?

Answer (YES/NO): YES